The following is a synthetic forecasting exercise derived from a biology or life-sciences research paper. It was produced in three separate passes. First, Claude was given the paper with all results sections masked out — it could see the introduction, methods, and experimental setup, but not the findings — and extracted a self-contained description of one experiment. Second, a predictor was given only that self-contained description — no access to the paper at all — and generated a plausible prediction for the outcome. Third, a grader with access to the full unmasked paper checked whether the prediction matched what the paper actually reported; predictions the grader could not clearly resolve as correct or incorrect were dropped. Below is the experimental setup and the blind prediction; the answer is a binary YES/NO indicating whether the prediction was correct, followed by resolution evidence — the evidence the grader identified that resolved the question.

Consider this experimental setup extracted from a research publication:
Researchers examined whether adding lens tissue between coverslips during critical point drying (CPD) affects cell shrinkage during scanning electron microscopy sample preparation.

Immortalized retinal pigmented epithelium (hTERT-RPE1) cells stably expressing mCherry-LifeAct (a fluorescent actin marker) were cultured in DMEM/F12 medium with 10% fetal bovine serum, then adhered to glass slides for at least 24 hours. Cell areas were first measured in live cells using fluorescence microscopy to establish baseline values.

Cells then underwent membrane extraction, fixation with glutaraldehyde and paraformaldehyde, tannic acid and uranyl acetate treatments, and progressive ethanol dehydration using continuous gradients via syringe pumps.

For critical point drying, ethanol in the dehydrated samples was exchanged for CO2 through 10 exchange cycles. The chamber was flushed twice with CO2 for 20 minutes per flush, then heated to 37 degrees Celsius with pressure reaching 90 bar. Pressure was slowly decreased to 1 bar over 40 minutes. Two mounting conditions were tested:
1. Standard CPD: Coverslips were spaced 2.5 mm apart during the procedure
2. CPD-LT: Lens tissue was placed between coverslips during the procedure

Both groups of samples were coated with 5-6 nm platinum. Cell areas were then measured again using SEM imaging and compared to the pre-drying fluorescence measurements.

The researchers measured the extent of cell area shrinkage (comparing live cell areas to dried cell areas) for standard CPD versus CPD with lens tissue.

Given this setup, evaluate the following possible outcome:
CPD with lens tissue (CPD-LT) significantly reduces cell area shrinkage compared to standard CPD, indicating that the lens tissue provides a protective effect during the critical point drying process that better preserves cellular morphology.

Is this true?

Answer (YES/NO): NO